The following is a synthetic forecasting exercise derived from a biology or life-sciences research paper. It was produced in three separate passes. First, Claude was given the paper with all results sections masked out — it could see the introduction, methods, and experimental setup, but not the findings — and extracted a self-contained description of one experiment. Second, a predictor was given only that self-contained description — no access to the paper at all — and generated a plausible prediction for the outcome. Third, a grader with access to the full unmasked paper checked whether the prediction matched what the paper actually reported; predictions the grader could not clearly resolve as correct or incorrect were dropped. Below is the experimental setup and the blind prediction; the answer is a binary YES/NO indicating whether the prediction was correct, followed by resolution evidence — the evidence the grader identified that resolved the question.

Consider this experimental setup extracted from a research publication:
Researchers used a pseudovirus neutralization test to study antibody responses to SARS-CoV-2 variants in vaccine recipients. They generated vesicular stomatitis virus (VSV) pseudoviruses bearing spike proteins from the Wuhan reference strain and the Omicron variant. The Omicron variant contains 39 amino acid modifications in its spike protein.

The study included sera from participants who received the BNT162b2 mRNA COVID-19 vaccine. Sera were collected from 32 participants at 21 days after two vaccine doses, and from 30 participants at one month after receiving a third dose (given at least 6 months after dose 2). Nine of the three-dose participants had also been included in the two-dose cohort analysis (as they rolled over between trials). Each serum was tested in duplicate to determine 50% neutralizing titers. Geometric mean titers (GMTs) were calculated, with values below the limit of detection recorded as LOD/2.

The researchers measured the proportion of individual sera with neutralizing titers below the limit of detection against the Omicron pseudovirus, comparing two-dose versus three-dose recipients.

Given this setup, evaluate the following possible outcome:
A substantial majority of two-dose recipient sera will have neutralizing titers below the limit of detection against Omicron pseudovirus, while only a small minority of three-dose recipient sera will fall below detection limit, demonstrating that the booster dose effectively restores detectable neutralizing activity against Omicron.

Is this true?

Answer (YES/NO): YES